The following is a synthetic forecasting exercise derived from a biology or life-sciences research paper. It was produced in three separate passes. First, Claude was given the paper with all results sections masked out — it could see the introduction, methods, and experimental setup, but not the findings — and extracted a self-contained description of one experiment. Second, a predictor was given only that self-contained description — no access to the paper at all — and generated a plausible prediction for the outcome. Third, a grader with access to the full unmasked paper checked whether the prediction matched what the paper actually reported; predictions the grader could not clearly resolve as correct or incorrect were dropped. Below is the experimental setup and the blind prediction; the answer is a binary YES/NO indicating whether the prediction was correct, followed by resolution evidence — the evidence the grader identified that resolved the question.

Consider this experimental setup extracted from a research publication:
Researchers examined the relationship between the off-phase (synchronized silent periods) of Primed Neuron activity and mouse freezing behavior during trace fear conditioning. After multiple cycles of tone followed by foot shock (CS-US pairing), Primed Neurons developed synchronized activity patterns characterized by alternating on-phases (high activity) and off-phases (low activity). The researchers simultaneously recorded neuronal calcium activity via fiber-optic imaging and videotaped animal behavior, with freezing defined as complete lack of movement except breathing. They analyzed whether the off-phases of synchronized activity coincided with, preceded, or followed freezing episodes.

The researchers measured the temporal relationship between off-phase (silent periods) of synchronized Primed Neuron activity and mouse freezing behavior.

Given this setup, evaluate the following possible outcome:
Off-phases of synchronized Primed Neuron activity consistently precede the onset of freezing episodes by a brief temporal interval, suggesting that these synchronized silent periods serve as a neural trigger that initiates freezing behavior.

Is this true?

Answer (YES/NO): NO